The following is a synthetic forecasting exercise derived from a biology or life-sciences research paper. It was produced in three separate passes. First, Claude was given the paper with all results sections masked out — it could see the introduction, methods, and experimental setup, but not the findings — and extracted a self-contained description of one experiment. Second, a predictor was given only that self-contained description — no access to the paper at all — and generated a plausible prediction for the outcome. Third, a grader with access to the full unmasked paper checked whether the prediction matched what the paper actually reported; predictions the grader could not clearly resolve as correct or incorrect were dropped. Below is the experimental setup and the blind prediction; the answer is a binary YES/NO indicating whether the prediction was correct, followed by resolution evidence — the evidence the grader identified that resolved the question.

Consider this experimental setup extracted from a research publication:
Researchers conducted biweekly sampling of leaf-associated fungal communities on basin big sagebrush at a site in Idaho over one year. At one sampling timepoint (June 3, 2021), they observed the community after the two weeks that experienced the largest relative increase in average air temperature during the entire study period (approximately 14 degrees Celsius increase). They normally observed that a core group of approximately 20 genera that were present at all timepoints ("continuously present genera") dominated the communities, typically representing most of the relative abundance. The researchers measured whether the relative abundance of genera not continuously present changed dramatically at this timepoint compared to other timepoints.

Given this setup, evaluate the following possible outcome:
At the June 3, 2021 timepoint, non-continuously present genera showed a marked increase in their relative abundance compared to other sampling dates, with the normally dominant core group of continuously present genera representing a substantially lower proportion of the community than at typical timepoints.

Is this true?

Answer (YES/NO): YES